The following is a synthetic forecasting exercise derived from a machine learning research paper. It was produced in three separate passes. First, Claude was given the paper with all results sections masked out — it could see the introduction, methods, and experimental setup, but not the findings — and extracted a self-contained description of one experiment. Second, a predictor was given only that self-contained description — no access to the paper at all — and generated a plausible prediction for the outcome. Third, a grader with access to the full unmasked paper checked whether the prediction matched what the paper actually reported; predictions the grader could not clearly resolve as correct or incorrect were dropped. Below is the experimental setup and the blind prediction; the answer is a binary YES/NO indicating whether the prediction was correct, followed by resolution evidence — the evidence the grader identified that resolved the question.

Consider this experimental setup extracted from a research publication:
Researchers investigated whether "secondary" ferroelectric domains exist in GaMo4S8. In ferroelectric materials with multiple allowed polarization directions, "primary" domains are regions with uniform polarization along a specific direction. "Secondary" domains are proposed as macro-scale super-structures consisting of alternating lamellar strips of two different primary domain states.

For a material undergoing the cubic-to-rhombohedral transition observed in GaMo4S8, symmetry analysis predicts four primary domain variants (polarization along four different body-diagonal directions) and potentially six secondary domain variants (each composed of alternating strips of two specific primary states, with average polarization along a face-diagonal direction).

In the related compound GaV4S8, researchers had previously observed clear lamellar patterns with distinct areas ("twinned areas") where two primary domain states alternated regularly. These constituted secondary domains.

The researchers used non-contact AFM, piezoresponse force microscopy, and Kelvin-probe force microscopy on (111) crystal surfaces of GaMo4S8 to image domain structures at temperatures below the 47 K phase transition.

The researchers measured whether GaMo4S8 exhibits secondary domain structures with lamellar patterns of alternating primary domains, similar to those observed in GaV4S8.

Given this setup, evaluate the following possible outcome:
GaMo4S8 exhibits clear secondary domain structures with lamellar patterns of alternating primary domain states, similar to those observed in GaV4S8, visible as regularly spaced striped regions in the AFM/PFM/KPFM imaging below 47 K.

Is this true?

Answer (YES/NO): YES